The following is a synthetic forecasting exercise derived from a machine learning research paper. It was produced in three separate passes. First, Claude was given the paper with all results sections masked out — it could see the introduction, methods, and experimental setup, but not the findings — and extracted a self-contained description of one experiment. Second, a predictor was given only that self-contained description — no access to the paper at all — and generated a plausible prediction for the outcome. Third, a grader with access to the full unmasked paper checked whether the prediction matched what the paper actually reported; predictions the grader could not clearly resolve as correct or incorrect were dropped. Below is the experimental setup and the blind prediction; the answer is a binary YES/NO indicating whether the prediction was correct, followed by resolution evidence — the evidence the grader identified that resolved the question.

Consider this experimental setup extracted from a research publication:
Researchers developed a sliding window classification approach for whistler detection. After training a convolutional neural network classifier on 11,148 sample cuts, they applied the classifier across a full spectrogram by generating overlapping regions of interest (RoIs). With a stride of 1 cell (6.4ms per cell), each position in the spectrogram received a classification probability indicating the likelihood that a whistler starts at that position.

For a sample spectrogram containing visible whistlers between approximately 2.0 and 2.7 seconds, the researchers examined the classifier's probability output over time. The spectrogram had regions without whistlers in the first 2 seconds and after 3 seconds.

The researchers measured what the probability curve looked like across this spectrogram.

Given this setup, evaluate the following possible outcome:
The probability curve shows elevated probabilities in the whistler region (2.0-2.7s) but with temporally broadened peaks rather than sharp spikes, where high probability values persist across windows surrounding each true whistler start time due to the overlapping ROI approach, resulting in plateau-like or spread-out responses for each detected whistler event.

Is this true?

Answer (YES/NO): YES